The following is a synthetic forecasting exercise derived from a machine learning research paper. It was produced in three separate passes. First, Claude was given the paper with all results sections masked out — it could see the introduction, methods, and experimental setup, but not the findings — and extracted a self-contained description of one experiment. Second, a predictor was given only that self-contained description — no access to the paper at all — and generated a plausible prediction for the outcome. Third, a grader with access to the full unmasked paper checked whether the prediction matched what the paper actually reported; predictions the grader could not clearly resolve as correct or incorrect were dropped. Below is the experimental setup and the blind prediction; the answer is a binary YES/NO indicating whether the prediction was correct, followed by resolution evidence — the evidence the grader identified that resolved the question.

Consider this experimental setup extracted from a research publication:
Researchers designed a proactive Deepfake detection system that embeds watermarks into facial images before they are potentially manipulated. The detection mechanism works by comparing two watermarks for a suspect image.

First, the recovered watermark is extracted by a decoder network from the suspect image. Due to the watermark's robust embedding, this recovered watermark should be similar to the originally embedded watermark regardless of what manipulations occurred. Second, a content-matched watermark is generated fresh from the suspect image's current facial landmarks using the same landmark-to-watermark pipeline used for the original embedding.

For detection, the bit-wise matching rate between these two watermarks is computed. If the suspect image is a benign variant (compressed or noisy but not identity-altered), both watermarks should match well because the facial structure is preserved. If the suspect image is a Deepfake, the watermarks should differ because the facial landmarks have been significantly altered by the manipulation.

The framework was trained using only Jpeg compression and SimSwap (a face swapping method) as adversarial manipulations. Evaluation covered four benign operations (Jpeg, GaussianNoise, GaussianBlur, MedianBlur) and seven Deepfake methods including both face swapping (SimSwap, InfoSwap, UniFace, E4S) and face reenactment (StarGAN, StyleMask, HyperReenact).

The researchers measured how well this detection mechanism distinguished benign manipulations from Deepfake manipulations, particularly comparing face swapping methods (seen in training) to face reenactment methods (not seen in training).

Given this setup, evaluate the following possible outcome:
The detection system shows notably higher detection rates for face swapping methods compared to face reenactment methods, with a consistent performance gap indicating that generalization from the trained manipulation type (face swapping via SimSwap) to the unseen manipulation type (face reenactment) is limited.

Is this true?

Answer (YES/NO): NO